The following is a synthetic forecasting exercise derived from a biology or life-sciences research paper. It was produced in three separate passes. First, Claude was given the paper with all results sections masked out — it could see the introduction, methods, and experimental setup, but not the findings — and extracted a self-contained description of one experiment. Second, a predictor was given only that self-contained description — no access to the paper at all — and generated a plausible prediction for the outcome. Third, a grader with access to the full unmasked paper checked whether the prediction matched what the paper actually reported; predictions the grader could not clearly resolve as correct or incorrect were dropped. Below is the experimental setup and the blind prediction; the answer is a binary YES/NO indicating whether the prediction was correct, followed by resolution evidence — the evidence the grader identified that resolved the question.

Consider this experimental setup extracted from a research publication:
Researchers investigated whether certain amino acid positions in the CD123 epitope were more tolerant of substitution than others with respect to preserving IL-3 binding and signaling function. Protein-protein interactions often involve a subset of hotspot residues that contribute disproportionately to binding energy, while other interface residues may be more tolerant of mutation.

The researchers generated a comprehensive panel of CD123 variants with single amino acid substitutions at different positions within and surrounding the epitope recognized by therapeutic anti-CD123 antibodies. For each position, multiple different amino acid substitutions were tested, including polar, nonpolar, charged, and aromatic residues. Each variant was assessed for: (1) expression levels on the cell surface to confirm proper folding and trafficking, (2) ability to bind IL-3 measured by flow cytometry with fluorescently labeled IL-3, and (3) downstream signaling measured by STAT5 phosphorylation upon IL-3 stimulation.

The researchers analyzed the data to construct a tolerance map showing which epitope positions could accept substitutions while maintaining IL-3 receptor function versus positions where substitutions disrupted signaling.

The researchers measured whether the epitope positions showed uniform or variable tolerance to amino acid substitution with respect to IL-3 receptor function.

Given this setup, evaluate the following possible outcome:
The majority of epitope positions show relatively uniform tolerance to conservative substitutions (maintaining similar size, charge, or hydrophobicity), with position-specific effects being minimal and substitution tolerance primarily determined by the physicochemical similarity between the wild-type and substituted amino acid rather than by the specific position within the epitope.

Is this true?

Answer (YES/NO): NO